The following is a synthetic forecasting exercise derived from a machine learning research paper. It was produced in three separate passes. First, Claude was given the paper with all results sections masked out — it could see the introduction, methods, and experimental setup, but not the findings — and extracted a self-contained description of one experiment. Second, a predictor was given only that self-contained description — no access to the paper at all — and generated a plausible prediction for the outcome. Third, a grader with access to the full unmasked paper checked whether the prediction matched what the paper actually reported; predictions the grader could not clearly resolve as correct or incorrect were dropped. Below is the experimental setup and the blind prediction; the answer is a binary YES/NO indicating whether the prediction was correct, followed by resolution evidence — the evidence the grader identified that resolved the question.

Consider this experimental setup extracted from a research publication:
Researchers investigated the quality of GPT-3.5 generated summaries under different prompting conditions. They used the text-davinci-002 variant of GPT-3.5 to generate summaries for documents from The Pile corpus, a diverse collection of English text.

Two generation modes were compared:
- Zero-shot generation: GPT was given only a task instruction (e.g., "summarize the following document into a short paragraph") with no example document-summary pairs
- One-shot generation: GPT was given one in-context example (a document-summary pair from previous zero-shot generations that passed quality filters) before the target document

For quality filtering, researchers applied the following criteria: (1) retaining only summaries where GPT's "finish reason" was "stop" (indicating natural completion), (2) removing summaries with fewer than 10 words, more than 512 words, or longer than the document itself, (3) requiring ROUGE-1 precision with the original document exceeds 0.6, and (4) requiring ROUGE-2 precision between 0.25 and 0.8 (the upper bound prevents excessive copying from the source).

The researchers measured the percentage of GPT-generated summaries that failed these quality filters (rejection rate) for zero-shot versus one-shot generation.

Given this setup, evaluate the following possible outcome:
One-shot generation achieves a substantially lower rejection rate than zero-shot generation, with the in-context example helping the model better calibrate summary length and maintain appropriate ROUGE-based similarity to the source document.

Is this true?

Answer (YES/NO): YES